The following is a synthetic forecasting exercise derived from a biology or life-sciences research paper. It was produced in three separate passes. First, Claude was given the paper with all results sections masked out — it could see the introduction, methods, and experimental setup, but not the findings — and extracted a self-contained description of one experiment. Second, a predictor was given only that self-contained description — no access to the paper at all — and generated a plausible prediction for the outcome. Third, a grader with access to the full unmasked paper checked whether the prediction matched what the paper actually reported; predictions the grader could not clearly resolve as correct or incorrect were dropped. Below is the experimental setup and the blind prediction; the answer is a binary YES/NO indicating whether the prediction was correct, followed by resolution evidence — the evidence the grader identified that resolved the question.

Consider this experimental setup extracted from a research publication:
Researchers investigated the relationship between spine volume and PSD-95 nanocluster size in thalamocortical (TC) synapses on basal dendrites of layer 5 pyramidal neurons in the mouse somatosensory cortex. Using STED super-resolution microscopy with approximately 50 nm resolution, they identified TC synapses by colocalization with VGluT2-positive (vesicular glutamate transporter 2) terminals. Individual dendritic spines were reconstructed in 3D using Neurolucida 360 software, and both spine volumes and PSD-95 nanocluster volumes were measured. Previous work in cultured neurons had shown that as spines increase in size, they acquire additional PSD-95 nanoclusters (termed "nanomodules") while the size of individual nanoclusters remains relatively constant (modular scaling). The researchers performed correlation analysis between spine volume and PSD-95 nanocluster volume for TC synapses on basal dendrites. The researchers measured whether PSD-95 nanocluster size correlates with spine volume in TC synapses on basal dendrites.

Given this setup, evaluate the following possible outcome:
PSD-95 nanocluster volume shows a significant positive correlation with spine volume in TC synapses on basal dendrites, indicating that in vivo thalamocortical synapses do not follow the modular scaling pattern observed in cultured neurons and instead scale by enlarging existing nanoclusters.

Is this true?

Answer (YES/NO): YES